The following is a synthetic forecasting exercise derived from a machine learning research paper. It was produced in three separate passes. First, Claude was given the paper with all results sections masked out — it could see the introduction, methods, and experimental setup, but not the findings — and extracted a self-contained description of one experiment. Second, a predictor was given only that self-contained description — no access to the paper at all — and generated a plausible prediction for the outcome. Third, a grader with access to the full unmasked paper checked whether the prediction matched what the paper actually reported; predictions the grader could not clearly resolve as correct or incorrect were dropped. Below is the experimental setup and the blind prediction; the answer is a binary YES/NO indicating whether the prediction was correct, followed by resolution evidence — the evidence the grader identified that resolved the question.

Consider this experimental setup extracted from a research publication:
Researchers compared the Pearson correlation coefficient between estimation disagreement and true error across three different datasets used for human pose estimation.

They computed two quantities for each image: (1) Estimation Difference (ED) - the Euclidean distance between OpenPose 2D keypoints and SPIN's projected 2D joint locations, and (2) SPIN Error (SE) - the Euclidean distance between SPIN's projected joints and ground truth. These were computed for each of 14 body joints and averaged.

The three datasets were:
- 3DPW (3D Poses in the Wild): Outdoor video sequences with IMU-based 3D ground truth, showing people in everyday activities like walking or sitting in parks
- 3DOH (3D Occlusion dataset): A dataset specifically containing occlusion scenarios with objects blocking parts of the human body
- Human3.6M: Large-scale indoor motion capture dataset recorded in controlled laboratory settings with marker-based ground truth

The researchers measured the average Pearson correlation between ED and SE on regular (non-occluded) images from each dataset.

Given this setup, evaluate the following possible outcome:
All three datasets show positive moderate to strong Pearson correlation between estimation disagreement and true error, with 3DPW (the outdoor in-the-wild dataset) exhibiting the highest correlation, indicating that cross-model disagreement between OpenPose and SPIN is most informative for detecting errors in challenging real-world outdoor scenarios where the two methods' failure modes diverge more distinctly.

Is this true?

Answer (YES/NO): YES